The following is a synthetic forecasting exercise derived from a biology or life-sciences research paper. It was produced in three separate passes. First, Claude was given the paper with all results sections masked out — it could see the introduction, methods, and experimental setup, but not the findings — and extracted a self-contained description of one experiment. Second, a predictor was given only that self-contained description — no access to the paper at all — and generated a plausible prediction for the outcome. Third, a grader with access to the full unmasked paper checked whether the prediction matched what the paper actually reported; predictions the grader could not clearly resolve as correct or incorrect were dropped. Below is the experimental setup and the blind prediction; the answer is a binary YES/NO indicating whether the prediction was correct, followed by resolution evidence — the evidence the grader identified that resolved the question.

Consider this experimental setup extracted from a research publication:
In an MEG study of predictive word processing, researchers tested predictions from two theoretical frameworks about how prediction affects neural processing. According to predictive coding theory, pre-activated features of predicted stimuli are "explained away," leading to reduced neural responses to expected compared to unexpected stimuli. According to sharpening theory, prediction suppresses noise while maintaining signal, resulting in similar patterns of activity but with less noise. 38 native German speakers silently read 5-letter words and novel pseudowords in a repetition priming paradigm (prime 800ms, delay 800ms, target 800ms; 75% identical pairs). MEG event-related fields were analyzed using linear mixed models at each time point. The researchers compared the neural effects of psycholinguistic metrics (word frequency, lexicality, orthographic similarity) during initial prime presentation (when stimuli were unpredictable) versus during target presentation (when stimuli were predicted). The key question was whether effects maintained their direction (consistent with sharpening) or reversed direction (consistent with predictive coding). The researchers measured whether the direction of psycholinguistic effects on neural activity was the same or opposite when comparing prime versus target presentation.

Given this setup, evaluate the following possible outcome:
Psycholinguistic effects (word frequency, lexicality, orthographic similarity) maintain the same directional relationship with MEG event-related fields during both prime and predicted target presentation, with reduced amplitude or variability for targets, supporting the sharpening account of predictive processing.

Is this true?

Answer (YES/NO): NO